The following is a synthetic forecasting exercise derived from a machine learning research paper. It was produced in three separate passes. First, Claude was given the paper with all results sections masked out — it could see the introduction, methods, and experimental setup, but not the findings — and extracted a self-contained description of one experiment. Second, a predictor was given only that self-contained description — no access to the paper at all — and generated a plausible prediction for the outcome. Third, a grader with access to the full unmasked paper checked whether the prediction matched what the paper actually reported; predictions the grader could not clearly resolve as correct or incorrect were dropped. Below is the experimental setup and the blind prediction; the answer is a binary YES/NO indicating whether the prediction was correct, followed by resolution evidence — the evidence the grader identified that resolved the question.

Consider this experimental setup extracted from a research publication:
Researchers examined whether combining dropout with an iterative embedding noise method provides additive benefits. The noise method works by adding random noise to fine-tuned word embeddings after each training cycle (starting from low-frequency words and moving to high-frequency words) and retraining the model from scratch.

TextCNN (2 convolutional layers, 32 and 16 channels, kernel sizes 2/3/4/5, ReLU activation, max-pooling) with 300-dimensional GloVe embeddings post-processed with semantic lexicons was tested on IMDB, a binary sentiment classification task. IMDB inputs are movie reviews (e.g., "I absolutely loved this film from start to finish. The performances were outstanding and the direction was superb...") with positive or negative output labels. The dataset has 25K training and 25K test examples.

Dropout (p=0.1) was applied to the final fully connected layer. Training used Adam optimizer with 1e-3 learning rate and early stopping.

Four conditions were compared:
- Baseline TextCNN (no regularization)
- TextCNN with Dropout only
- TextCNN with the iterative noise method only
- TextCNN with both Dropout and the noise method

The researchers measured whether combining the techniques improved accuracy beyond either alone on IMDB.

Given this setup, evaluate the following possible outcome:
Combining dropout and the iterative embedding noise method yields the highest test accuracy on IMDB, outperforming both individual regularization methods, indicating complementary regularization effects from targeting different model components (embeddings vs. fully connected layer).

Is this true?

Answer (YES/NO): NO